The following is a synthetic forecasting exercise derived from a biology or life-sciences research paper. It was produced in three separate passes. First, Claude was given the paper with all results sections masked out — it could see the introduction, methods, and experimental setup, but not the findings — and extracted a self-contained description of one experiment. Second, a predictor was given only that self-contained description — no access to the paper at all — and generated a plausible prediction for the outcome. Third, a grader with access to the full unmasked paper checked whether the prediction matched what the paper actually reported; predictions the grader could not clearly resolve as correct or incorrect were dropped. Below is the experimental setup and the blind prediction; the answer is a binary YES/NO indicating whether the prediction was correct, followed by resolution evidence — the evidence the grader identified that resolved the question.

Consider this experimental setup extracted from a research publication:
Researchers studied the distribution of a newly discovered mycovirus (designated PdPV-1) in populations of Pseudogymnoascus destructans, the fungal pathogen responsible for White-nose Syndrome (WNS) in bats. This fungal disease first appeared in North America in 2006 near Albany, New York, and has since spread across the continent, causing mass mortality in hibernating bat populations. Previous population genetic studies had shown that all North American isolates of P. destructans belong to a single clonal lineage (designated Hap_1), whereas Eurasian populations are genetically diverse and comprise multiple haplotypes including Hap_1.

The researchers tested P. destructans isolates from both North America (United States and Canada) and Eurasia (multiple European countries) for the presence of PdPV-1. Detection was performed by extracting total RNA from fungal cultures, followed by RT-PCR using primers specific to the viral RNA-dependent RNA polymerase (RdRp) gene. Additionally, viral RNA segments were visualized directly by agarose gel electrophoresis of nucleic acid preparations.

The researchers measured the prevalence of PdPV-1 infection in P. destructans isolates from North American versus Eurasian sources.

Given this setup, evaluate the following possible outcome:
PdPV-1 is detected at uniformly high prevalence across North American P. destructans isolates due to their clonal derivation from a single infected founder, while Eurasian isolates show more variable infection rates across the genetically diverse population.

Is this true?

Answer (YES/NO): YES